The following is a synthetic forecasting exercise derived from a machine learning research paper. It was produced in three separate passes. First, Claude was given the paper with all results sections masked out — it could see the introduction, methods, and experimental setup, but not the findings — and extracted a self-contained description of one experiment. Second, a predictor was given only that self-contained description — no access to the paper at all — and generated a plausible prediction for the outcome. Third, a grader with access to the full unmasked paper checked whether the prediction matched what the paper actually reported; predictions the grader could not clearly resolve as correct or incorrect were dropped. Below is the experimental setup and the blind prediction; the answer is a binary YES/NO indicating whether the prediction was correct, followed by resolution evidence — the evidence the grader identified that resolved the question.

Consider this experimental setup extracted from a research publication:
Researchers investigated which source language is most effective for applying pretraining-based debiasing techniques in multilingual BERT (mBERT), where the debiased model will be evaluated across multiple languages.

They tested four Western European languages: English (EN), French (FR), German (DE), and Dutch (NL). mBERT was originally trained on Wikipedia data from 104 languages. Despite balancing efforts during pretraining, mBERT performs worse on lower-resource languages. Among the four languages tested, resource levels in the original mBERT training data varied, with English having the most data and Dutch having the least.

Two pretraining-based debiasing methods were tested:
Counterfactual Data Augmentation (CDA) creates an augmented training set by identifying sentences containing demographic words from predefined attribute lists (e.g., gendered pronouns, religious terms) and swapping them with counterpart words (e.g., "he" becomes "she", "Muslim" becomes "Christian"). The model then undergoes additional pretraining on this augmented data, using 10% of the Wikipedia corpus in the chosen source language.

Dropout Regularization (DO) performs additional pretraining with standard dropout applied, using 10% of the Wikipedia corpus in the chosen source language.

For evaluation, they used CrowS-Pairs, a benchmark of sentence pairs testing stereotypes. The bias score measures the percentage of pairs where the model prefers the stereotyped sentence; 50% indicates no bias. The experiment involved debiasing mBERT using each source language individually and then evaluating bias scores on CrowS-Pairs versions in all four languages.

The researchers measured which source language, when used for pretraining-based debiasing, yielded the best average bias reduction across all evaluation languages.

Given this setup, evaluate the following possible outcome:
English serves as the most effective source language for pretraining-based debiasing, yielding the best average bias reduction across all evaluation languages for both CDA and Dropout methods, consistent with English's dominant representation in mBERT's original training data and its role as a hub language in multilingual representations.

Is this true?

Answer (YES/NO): NO